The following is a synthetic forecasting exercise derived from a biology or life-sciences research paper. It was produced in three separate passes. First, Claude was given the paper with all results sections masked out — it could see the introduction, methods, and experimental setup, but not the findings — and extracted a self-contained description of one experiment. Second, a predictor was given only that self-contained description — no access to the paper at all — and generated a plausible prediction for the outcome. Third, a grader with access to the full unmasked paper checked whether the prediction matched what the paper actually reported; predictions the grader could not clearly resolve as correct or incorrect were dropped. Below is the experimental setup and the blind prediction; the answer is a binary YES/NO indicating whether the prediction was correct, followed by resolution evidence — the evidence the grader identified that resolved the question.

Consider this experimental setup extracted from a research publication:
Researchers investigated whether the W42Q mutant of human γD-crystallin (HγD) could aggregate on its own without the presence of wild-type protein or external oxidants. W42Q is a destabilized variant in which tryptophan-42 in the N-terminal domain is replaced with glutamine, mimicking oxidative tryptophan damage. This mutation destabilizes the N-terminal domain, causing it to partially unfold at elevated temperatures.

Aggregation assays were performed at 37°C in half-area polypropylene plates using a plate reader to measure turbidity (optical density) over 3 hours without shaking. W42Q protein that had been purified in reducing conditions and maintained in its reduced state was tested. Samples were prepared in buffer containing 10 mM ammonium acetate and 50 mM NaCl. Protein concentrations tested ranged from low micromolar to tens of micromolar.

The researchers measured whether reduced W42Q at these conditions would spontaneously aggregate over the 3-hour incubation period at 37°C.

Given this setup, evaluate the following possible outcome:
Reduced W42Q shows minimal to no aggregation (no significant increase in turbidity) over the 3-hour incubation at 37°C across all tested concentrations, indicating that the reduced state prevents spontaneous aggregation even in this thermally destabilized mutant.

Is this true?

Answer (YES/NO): YES